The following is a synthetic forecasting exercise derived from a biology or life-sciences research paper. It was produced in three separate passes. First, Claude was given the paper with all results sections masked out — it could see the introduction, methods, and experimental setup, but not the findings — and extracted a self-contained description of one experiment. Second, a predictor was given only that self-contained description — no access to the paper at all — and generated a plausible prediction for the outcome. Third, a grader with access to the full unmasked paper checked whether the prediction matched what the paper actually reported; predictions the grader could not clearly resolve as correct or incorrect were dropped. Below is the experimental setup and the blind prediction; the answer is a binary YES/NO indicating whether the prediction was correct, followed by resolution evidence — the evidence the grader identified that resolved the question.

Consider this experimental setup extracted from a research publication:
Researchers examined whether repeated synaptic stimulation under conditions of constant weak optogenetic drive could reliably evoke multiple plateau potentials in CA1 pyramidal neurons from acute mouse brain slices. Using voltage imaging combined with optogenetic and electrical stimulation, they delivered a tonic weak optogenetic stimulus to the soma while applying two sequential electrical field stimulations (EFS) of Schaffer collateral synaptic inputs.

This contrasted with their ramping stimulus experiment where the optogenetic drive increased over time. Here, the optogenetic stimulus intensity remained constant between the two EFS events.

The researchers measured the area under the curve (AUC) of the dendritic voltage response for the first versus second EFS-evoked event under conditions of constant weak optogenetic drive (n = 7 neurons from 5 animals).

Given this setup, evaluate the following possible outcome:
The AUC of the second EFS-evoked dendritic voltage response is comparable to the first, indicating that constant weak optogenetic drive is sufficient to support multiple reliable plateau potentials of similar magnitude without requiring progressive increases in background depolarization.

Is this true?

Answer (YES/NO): YES